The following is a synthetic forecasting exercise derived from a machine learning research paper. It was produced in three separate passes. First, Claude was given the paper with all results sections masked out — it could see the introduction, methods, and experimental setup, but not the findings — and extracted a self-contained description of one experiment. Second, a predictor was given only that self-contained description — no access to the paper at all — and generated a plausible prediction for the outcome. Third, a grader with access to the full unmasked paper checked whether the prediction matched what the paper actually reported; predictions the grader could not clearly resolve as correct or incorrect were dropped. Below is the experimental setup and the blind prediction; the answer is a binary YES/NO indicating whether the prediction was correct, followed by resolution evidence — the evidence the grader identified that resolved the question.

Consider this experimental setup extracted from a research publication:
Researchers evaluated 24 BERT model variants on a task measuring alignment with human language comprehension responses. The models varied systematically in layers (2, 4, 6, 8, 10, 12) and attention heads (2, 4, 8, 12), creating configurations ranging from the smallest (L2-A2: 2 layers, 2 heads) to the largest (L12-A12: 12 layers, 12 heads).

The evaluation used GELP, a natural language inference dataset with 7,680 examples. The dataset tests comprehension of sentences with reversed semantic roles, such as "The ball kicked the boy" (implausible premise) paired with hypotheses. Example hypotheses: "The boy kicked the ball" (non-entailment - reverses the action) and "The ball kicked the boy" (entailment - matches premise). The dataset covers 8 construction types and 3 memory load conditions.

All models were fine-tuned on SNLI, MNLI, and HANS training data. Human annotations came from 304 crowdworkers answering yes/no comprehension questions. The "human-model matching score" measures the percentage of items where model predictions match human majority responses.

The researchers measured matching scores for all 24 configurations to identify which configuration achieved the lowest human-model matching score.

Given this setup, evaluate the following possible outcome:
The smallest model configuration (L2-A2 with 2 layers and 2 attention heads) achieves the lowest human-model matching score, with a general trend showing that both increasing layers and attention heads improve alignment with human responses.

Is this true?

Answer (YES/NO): NO